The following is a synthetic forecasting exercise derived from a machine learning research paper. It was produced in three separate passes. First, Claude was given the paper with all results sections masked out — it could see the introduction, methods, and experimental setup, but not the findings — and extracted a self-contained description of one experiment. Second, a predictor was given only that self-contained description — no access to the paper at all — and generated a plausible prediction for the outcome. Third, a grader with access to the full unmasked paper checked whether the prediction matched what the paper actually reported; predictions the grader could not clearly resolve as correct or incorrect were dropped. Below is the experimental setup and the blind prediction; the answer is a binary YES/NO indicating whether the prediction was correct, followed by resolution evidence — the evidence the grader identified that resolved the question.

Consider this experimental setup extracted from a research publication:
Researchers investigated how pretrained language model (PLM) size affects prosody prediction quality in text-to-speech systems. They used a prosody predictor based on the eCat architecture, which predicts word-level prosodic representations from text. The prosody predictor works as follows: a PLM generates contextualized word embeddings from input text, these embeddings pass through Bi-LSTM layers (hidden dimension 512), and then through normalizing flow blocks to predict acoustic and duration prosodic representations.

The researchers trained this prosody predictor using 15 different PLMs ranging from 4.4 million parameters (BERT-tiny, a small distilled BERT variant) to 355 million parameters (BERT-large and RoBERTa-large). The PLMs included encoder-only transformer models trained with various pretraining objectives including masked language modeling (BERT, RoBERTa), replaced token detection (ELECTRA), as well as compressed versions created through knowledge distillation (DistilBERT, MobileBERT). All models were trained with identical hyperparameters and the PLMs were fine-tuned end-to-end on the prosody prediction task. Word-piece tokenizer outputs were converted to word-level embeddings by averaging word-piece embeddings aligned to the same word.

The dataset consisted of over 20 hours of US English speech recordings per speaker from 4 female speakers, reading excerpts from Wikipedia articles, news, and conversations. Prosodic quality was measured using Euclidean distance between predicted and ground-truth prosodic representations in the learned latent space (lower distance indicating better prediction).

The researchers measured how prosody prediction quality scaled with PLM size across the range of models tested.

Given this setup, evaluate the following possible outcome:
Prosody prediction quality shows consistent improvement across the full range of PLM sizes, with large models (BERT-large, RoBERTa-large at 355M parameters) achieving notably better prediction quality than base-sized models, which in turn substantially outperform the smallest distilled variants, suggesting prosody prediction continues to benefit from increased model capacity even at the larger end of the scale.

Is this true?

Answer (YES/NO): NO